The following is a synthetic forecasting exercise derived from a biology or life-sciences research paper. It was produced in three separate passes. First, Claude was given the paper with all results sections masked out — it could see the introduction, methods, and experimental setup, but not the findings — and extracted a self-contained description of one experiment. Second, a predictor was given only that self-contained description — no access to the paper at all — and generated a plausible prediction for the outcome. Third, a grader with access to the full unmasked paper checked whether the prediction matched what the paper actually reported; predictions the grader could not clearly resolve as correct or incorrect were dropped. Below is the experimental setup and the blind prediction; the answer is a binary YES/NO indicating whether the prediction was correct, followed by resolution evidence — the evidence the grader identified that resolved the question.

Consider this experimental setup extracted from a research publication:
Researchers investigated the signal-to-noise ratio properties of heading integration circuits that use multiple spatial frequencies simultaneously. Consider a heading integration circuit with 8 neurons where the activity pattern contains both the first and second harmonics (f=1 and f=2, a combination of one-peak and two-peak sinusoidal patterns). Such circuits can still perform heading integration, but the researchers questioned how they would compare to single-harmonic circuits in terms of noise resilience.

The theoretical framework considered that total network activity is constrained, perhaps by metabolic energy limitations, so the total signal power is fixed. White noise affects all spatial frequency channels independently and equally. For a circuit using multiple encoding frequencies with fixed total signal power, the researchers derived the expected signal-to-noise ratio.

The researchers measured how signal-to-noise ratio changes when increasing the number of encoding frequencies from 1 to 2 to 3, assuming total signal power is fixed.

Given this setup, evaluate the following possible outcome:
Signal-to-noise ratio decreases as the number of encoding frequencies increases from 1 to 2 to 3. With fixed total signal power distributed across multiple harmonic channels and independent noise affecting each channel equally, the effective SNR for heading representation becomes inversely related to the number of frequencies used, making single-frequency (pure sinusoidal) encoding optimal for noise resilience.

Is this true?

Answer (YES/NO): YES